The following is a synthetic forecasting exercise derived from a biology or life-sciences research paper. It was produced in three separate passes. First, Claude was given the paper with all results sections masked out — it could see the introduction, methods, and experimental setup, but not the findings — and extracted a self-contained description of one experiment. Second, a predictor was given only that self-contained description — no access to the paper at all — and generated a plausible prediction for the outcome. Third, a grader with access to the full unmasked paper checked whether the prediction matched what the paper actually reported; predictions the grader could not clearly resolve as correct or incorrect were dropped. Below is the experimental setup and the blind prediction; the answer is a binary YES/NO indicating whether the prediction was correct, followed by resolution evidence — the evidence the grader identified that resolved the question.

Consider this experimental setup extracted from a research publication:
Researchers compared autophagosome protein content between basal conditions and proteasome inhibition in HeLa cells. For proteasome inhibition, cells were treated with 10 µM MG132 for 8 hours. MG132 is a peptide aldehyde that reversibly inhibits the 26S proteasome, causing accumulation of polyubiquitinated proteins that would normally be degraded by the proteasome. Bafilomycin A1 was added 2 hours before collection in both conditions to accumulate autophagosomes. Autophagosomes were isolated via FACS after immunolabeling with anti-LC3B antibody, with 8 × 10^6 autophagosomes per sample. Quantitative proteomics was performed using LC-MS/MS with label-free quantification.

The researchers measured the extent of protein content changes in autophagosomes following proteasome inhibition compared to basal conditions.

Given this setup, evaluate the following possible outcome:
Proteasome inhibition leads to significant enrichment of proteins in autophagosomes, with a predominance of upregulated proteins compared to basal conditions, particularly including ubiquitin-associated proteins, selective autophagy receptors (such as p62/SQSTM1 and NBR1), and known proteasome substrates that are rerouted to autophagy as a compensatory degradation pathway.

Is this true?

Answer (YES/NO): NO